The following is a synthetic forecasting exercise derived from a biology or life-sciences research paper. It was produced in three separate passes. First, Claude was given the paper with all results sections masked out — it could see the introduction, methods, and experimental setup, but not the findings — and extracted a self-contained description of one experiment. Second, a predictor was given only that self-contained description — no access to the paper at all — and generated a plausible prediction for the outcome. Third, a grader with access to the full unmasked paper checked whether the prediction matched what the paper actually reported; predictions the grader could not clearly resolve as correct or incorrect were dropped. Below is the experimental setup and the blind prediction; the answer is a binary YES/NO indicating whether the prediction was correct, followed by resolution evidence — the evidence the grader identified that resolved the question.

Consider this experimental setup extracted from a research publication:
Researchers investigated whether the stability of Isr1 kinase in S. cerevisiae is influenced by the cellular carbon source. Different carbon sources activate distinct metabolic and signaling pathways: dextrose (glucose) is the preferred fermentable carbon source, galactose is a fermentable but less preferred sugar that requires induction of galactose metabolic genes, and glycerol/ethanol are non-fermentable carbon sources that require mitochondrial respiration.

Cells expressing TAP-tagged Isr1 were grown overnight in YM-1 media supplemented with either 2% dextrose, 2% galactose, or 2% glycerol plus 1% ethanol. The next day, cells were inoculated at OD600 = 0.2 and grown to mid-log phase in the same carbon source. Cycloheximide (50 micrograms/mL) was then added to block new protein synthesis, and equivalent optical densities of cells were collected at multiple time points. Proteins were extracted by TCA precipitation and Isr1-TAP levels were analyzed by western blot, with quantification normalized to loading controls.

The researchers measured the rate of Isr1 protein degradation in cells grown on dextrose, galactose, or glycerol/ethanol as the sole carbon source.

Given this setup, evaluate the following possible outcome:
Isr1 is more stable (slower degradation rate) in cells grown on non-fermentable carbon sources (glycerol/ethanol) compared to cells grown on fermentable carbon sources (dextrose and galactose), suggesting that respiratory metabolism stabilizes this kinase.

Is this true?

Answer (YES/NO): YES